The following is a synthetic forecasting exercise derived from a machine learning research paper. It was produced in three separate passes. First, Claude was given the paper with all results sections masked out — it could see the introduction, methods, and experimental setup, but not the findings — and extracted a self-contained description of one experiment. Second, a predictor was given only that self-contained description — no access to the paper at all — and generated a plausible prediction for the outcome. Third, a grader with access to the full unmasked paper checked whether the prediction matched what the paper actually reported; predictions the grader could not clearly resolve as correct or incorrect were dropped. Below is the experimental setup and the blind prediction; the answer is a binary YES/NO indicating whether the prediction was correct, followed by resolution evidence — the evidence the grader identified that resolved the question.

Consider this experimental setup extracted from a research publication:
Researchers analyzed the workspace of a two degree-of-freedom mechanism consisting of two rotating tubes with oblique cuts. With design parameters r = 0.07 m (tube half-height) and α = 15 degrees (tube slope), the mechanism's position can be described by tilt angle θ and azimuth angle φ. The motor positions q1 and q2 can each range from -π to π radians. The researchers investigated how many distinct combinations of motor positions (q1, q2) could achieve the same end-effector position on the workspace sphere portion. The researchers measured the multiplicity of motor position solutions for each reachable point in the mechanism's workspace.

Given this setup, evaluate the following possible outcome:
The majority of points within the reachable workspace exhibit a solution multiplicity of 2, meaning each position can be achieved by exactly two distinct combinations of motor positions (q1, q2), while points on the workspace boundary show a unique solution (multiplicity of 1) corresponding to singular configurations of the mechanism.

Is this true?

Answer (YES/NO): NO